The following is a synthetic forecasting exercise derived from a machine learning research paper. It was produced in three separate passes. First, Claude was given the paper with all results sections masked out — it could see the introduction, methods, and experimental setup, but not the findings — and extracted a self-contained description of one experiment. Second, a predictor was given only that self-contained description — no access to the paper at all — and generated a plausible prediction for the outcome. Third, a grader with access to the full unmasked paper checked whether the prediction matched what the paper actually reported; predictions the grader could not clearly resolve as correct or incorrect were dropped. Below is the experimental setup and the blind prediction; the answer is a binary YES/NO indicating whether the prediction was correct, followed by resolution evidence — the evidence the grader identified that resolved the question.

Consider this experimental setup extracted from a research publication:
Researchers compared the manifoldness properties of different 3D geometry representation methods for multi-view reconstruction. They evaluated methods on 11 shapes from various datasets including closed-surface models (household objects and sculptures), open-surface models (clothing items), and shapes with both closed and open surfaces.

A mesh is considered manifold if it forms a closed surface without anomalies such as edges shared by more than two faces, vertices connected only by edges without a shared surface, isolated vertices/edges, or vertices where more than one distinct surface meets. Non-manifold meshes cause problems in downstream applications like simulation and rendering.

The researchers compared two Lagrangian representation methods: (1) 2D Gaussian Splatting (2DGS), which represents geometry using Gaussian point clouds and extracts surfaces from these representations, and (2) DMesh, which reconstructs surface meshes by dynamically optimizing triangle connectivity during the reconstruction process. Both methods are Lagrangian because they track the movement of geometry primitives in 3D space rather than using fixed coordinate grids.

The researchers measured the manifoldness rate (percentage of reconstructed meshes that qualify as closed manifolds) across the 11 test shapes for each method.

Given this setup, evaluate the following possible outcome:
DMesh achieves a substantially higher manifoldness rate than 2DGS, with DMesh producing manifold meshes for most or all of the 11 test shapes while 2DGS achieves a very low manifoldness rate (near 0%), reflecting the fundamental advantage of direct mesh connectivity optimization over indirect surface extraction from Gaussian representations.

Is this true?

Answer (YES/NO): NO